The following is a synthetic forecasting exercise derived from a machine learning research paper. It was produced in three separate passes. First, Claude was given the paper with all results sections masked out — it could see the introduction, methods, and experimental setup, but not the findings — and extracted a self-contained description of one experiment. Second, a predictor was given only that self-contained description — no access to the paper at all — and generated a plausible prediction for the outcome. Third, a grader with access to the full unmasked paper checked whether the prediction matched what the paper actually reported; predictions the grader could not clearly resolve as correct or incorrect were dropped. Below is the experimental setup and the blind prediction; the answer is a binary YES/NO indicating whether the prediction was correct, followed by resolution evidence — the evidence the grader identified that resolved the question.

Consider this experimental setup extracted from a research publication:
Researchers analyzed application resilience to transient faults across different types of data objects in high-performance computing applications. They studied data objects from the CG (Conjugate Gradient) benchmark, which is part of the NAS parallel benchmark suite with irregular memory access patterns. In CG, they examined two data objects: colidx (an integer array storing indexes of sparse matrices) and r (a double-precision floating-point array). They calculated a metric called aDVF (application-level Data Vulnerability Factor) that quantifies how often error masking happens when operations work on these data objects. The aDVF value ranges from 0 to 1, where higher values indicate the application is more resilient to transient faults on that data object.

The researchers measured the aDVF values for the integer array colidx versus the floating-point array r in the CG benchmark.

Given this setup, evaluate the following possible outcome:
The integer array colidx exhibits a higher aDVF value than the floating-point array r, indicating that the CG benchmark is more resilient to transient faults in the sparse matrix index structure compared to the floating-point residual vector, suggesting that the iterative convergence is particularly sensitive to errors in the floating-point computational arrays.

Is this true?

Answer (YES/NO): NO